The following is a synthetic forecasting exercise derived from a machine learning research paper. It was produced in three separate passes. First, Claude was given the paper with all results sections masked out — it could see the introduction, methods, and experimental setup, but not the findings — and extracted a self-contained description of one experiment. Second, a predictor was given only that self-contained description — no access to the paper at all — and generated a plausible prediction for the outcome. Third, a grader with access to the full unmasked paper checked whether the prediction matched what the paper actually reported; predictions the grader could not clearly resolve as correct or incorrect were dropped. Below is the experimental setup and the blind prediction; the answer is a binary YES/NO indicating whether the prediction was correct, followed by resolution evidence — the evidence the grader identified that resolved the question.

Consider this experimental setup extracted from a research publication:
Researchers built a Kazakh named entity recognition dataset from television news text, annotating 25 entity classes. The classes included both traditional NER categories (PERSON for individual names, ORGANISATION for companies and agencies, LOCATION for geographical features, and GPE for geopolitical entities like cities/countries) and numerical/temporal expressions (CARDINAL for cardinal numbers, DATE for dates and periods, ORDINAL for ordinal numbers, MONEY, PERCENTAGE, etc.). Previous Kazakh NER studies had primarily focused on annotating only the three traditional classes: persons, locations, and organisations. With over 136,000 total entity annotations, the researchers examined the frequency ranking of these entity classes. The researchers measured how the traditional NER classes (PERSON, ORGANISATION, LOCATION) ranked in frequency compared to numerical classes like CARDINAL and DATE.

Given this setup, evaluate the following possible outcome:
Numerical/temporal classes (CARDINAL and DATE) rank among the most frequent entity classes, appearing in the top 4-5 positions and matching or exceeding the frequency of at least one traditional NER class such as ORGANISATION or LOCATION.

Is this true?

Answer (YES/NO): YES